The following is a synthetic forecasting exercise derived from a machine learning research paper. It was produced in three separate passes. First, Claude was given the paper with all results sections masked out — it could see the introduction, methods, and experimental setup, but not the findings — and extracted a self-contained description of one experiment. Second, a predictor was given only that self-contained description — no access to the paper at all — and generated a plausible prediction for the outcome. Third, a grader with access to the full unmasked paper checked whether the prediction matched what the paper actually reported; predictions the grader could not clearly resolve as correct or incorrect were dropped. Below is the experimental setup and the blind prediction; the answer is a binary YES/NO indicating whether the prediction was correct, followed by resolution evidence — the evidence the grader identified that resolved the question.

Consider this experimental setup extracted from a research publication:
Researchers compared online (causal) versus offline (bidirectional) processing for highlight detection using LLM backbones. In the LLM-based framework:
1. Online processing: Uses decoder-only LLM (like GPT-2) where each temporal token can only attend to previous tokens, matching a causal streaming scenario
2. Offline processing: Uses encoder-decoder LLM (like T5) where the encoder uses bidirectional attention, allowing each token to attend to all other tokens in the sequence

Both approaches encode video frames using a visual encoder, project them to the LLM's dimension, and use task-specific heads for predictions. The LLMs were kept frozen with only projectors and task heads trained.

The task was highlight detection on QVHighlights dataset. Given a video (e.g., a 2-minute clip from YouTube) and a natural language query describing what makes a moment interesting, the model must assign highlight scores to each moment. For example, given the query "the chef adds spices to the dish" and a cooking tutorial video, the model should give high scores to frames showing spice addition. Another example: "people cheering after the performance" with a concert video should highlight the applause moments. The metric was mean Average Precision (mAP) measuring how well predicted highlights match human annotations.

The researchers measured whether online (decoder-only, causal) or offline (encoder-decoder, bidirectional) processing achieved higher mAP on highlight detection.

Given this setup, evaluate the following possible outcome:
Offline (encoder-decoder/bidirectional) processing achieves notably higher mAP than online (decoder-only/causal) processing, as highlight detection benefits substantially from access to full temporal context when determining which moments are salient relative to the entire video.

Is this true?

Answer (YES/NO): NO